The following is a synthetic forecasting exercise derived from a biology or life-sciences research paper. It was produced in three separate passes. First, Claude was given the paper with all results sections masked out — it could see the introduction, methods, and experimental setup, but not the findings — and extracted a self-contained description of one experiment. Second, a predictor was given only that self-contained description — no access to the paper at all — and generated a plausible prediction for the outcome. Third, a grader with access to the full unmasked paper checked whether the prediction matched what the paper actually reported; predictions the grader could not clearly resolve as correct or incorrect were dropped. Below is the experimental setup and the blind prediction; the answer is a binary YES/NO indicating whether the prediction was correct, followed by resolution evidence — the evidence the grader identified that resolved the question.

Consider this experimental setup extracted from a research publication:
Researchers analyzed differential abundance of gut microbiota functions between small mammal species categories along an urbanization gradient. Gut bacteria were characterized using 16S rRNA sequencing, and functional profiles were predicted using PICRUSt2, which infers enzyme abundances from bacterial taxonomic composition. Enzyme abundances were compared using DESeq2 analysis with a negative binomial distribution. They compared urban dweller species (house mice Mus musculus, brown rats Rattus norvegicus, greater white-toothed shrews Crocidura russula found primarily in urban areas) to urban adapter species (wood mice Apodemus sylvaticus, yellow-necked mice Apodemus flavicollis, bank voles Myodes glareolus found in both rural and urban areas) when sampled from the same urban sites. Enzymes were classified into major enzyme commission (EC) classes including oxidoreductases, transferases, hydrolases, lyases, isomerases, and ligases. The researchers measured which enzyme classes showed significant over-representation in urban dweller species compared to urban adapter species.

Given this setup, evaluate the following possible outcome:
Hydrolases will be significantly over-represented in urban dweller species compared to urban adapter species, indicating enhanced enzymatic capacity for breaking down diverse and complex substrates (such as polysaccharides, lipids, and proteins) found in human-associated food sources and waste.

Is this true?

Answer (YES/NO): YES